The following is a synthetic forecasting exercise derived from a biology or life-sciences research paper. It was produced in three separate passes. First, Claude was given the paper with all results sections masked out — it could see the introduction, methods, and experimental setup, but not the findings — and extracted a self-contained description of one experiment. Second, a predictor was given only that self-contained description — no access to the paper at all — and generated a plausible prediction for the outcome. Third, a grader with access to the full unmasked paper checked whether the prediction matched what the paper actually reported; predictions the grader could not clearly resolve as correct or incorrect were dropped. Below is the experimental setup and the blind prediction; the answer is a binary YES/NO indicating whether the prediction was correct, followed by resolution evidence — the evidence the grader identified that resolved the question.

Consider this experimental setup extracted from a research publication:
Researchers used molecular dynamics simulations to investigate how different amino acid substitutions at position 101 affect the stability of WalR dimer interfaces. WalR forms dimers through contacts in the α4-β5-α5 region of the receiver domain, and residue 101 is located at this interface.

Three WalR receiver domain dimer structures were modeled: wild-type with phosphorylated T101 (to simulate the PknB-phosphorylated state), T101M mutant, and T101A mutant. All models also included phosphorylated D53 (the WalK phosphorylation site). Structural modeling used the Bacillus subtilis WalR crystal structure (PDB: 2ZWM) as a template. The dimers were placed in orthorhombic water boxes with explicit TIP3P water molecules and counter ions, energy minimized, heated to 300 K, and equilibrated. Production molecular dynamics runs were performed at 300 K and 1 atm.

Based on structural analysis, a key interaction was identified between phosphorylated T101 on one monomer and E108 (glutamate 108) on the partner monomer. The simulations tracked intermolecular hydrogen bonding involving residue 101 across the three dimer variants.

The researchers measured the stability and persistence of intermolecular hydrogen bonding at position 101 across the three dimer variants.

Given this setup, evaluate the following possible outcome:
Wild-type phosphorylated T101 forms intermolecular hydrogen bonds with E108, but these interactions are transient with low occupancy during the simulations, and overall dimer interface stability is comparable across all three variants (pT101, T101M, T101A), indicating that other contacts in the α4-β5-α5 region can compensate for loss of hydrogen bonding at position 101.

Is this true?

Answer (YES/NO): NO